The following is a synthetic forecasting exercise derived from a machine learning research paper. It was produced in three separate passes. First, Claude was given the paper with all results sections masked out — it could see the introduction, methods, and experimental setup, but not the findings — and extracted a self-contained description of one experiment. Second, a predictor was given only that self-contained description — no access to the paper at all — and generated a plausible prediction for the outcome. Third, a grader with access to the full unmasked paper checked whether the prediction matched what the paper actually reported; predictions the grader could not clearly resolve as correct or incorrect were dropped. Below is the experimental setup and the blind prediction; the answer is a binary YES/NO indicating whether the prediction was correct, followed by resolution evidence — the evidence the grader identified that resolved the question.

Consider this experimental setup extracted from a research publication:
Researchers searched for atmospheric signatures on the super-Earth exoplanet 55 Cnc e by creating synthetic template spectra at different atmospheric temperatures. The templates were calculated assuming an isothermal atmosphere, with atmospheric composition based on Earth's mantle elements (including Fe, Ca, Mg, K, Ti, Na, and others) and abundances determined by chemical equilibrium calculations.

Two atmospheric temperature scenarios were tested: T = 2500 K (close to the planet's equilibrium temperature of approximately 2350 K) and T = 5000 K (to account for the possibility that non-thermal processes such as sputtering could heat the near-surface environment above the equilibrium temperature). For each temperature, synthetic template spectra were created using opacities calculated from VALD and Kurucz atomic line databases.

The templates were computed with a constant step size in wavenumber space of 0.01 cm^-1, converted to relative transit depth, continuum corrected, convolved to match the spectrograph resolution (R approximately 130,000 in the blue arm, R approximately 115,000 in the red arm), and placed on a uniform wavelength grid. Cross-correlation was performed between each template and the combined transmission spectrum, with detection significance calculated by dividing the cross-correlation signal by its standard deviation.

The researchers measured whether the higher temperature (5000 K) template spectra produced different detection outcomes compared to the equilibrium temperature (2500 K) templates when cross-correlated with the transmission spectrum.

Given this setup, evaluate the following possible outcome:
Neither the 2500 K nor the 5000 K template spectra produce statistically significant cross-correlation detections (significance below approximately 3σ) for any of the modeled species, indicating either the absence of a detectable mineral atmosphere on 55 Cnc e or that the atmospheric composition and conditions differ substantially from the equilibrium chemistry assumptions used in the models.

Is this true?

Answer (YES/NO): YES